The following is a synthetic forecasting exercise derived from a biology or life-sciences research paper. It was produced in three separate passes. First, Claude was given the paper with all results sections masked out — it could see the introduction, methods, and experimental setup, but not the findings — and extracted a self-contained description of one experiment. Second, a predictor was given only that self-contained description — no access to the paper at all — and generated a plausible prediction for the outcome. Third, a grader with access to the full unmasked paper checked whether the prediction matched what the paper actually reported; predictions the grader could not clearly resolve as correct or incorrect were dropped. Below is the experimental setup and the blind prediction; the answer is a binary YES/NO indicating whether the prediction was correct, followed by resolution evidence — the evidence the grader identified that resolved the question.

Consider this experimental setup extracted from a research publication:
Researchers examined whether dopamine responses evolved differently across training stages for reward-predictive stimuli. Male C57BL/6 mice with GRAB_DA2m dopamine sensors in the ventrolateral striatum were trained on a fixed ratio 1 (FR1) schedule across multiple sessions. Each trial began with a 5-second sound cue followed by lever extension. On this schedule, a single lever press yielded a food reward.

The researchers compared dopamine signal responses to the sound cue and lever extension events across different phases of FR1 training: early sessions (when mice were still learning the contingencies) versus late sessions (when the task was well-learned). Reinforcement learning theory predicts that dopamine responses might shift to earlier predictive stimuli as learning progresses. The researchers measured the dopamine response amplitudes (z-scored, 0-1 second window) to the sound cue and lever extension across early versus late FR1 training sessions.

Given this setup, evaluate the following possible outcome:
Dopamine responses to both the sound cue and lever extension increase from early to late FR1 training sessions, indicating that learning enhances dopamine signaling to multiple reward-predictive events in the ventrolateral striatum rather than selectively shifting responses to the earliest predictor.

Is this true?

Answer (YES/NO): NO